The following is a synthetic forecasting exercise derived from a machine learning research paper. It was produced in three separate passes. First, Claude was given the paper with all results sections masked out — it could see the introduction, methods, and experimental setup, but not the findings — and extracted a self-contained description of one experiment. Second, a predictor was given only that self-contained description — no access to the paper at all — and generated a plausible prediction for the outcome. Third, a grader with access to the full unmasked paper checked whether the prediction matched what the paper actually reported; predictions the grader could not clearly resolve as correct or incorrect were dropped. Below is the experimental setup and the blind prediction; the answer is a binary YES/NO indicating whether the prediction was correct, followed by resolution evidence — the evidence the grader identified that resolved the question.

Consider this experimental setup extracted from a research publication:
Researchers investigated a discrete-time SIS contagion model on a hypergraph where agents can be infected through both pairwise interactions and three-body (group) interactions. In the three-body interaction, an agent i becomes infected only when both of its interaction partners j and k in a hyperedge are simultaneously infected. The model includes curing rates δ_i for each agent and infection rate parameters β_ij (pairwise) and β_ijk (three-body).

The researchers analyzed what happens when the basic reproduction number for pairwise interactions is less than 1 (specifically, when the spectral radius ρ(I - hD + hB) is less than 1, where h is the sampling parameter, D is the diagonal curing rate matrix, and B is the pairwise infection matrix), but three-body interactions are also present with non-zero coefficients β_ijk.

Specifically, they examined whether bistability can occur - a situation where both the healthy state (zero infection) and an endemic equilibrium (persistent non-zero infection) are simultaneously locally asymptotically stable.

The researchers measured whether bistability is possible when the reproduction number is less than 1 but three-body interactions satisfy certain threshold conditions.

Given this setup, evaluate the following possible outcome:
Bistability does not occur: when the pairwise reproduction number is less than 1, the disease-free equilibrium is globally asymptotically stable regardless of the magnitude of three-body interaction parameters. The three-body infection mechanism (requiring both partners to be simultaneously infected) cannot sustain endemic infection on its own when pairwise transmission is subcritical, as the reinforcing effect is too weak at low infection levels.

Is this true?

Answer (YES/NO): NO